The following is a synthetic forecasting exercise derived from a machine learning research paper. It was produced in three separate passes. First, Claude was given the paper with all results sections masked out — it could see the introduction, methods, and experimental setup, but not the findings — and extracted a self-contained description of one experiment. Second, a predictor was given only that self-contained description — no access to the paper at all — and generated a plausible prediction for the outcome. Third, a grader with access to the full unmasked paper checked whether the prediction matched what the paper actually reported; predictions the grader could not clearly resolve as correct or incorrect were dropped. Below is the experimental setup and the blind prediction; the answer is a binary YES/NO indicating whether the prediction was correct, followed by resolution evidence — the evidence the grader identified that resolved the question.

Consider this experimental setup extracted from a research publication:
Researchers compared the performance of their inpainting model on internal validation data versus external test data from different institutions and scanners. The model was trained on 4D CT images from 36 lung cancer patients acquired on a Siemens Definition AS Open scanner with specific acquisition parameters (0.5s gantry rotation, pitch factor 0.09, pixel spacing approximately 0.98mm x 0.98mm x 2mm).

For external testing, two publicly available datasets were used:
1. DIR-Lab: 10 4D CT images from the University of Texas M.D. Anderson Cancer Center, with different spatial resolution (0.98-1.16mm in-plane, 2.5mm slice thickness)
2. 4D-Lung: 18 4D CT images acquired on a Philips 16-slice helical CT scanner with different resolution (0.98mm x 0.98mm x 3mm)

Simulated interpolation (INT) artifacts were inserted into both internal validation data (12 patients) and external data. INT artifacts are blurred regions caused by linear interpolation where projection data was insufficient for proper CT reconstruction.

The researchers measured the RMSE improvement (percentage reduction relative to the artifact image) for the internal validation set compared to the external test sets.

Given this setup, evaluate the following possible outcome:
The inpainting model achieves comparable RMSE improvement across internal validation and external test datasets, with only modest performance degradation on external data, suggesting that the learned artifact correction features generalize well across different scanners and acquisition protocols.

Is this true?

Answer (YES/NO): YES